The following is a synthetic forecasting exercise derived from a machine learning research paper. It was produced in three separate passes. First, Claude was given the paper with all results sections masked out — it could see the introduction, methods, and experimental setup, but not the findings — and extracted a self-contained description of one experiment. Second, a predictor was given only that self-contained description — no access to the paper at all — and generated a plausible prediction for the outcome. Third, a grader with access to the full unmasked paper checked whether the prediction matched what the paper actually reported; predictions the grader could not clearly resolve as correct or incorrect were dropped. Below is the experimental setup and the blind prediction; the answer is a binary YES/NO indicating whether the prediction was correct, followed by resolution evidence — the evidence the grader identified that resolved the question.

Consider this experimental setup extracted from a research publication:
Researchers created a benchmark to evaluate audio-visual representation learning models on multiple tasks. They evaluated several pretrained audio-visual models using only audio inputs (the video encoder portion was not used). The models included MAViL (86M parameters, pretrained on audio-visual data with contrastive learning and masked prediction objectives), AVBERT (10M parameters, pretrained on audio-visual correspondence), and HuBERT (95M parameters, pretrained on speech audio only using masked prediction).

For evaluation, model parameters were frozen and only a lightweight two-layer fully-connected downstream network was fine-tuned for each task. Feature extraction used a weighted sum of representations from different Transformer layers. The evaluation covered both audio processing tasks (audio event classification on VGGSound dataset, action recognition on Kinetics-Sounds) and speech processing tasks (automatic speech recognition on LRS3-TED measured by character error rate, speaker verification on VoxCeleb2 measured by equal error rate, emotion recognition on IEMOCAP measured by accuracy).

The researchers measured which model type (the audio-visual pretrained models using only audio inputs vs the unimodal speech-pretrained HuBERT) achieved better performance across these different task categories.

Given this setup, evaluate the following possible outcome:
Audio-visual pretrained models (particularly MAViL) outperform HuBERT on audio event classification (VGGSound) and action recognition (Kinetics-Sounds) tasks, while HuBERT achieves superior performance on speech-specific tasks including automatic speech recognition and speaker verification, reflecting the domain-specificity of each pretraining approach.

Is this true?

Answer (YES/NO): NO